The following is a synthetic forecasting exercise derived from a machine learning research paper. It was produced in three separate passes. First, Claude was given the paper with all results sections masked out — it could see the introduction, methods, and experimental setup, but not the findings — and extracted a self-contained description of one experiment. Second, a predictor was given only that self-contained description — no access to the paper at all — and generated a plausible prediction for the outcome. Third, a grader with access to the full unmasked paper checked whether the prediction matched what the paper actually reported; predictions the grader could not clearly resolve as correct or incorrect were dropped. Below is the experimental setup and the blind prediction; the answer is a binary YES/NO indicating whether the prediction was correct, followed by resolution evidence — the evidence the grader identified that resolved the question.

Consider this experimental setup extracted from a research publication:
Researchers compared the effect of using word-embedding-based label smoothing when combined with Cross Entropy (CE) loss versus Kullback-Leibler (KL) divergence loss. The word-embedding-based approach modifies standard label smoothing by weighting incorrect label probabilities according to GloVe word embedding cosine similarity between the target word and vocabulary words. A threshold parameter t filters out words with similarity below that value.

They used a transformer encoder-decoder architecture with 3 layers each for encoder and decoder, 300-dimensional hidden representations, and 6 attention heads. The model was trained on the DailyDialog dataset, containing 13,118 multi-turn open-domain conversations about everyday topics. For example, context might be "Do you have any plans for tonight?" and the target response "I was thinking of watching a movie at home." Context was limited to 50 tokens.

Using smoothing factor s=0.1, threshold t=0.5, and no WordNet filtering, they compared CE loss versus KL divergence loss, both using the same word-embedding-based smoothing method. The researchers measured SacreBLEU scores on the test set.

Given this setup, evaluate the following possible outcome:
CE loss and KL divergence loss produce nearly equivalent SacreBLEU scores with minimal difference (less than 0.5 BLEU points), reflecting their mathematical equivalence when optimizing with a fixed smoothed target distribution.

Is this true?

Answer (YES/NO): NO